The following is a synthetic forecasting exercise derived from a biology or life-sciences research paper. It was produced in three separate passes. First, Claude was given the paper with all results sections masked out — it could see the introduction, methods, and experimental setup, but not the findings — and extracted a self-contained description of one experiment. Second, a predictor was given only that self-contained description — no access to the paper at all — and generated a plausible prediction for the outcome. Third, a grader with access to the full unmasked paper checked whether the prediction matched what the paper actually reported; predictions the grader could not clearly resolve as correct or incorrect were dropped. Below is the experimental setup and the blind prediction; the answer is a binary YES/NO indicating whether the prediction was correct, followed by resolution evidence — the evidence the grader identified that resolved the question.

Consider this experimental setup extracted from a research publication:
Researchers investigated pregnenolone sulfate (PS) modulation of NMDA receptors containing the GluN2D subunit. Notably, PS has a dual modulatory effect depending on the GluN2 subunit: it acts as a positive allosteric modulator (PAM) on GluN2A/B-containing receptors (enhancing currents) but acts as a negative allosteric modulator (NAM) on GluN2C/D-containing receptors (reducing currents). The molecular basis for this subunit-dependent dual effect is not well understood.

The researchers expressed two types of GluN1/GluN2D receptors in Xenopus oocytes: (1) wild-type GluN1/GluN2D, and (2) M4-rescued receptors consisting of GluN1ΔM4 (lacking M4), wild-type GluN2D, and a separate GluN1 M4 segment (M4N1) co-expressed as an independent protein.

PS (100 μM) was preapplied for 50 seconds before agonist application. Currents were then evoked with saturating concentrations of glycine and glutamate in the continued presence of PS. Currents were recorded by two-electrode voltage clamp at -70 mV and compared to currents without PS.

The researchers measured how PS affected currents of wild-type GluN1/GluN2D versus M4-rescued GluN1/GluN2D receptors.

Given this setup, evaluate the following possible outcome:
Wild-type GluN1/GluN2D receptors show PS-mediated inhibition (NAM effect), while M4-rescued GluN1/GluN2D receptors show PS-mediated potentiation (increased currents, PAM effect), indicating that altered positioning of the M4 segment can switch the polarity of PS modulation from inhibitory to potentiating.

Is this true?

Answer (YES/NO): YES